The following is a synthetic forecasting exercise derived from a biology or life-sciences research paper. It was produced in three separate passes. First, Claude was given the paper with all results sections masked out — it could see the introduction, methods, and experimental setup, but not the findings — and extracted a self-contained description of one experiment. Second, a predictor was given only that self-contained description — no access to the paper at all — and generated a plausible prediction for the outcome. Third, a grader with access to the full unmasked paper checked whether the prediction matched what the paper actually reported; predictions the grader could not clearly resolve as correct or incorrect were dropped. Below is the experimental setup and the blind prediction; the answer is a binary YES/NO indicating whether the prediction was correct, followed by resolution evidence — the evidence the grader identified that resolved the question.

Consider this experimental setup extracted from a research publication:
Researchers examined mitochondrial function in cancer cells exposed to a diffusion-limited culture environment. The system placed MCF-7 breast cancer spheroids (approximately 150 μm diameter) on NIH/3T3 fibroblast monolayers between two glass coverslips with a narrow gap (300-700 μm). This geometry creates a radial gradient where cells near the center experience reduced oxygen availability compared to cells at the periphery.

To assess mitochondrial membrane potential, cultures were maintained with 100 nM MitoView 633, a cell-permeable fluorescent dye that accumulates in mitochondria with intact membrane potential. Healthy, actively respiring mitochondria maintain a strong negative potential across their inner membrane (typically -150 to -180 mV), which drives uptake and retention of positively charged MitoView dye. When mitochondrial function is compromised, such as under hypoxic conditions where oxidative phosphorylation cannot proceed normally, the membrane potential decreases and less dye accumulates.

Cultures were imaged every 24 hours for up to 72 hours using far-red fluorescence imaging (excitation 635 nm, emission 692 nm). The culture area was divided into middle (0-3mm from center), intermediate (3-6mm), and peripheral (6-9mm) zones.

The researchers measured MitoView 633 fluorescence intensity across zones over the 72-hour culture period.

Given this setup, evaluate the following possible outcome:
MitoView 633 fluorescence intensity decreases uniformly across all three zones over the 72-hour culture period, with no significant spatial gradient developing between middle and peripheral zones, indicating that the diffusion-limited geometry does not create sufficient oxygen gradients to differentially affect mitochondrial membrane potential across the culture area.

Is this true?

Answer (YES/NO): NO